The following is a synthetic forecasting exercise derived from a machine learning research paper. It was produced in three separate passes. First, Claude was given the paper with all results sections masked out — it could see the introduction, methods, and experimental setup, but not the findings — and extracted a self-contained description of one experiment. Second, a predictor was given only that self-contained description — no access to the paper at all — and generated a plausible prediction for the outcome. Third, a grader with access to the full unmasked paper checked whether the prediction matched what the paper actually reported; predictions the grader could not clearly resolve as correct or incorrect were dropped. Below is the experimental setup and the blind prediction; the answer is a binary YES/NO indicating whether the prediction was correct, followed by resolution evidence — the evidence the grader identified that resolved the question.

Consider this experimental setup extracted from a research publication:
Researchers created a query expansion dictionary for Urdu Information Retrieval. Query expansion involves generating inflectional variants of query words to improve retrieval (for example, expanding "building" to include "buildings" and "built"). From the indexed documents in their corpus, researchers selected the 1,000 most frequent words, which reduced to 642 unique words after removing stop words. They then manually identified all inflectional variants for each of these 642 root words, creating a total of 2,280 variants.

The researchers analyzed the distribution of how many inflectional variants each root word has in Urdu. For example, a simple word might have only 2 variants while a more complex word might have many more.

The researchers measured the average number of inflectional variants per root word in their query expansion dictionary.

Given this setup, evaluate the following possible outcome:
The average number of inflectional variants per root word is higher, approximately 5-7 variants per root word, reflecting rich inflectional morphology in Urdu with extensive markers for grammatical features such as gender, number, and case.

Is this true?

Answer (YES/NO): NO